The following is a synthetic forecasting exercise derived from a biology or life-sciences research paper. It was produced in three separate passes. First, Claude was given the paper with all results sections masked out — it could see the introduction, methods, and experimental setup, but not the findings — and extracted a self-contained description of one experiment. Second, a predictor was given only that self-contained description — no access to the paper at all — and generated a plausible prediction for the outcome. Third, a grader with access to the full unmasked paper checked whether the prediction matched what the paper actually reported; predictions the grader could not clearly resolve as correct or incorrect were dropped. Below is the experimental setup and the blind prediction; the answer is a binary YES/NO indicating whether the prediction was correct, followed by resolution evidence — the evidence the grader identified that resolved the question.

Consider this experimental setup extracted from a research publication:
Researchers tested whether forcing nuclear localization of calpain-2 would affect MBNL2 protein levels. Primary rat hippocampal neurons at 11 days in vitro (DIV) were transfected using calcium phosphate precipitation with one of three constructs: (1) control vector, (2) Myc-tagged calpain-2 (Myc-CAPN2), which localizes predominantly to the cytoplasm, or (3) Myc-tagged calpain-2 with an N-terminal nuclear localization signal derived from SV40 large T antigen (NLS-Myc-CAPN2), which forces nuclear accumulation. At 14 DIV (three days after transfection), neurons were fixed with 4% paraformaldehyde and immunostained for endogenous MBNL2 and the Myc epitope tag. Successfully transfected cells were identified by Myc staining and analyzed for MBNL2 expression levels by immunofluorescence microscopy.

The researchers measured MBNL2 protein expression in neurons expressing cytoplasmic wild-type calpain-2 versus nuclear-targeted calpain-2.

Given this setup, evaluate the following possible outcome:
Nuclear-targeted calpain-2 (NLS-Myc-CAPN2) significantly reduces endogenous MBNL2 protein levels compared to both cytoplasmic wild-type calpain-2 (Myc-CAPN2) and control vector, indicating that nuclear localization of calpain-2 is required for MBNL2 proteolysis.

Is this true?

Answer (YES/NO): NO